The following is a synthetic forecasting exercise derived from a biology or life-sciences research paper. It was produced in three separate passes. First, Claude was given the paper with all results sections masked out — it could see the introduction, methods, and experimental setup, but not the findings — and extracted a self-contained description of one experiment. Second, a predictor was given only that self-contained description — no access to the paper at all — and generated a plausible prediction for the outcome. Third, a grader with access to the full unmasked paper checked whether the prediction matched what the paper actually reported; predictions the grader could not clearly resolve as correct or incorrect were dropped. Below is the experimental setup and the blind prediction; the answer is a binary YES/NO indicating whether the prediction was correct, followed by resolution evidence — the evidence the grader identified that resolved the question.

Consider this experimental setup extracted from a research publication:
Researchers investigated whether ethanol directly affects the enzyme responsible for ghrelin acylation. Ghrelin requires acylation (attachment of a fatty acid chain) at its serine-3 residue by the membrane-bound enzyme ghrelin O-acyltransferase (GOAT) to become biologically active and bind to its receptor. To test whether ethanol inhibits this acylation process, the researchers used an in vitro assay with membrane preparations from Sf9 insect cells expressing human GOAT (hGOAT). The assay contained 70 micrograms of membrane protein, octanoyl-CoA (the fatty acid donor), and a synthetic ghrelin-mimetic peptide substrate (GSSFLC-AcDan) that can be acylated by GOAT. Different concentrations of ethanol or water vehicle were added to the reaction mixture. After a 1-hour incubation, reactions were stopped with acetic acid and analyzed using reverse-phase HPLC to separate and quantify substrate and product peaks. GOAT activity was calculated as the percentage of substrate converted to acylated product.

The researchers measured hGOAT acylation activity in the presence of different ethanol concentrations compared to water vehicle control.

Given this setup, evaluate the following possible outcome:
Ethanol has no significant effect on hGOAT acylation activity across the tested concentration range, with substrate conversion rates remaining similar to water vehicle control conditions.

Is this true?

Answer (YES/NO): YES